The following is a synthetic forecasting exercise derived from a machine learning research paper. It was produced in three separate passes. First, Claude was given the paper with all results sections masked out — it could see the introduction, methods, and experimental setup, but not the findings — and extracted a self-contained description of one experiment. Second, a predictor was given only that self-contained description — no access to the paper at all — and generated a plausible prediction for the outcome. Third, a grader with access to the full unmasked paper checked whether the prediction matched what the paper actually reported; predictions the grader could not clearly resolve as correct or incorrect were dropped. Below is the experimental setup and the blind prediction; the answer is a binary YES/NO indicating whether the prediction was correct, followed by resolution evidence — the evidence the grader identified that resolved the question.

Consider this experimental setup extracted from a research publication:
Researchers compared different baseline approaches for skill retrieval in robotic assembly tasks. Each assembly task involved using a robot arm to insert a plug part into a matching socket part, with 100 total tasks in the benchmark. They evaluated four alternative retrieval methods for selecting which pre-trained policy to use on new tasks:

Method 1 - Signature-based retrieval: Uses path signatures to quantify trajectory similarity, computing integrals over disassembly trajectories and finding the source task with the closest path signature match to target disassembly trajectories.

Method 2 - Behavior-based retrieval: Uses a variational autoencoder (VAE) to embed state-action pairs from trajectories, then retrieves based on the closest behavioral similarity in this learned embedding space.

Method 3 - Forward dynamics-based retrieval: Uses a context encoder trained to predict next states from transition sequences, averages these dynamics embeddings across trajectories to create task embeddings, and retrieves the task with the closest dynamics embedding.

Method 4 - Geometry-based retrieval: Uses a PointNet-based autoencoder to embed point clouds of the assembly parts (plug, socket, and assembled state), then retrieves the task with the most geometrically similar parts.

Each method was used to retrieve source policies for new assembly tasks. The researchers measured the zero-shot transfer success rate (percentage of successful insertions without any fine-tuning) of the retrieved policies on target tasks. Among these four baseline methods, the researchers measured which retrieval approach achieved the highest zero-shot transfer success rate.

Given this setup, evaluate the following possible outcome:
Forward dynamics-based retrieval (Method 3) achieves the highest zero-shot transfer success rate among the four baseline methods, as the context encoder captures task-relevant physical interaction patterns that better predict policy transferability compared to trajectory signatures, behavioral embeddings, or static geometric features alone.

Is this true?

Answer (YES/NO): NO